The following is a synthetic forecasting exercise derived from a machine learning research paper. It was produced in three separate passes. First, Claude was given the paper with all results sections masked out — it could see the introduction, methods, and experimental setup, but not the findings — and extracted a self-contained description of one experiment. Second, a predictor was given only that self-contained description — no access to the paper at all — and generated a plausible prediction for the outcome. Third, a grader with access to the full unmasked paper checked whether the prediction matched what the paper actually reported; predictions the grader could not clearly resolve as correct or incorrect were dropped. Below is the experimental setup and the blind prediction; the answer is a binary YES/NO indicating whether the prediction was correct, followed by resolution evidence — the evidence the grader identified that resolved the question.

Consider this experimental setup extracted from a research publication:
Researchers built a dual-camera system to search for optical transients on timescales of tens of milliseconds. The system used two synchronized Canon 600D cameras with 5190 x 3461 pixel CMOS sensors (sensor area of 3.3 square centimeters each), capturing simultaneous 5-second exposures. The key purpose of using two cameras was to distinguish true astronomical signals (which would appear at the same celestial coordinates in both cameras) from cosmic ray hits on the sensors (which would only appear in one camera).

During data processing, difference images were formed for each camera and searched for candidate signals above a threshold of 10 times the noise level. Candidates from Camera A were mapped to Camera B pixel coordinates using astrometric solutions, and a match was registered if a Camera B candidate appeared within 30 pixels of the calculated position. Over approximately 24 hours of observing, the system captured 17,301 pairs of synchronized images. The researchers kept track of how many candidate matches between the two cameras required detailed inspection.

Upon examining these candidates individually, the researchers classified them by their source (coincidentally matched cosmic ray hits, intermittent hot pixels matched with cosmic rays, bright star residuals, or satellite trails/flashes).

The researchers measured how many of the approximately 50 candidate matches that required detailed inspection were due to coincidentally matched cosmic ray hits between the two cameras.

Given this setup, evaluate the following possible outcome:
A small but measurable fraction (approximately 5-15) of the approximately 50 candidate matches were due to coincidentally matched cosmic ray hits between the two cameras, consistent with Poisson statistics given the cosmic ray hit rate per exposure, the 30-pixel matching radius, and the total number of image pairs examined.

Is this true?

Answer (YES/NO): NO